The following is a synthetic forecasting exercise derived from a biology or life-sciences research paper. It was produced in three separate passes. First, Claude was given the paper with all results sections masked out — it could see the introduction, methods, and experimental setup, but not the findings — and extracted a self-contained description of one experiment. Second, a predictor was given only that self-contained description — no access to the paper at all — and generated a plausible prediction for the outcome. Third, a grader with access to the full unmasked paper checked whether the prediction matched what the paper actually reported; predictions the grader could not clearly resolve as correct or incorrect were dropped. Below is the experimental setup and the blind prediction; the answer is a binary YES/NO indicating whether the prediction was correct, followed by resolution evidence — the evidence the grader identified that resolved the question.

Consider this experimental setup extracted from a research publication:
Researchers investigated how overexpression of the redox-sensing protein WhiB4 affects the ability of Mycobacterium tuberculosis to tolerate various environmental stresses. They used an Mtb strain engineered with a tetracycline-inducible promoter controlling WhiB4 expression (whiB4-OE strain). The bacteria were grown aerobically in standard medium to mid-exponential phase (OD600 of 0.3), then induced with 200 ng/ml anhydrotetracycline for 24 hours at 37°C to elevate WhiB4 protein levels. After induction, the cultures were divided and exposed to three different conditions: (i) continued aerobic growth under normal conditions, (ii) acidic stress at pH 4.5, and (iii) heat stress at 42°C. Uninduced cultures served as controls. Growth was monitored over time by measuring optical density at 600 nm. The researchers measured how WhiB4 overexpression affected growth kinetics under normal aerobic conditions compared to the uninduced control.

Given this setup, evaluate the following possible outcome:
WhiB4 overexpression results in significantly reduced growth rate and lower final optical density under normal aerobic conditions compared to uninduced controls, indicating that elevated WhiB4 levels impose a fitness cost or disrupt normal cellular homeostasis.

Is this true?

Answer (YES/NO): NO